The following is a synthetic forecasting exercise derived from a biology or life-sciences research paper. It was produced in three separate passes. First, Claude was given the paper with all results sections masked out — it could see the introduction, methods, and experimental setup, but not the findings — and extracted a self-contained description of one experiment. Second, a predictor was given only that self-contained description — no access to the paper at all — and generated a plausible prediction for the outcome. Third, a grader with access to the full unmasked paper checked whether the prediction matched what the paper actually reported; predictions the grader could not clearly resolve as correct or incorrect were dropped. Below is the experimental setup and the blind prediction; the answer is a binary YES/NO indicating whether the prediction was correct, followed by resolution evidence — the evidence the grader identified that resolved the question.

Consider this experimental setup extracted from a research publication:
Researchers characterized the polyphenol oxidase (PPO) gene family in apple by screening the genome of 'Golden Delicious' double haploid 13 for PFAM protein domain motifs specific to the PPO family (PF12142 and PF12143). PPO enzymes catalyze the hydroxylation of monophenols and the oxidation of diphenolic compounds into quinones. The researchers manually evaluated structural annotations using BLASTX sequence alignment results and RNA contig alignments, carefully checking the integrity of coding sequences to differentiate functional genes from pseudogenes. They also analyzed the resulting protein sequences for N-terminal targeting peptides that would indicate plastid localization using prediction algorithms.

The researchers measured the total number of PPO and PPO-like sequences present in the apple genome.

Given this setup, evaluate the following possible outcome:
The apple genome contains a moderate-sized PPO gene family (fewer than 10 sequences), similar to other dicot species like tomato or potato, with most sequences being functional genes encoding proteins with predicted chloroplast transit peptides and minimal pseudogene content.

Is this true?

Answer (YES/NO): NO